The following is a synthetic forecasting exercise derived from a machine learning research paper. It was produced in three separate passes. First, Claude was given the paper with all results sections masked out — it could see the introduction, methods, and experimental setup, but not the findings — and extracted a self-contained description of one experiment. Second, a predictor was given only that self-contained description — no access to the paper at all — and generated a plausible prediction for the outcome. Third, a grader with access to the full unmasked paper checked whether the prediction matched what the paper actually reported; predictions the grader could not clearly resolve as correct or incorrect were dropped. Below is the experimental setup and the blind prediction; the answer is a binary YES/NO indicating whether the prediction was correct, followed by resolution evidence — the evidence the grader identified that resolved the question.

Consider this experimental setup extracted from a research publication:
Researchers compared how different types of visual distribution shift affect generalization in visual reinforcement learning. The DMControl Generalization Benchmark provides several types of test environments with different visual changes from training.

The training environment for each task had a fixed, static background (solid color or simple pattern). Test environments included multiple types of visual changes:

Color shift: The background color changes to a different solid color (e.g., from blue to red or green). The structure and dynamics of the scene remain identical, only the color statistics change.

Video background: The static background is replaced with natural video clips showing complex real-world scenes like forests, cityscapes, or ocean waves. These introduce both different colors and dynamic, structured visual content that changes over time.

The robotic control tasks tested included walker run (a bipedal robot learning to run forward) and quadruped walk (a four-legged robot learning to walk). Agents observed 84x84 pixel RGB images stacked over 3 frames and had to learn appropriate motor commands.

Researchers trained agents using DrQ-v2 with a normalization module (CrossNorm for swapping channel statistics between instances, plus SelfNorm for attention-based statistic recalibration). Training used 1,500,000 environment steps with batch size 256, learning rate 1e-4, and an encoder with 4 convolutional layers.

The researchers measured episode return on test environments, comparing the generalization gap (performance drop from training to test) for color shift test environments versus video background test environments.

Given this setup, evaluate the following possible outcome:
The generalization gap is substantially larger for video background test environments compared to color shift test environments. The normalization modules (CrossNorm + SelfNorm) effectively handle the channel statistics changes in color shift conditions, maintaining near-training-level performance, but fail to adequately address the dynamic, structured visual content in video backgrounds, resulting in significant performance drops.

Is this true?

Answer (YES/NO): NO